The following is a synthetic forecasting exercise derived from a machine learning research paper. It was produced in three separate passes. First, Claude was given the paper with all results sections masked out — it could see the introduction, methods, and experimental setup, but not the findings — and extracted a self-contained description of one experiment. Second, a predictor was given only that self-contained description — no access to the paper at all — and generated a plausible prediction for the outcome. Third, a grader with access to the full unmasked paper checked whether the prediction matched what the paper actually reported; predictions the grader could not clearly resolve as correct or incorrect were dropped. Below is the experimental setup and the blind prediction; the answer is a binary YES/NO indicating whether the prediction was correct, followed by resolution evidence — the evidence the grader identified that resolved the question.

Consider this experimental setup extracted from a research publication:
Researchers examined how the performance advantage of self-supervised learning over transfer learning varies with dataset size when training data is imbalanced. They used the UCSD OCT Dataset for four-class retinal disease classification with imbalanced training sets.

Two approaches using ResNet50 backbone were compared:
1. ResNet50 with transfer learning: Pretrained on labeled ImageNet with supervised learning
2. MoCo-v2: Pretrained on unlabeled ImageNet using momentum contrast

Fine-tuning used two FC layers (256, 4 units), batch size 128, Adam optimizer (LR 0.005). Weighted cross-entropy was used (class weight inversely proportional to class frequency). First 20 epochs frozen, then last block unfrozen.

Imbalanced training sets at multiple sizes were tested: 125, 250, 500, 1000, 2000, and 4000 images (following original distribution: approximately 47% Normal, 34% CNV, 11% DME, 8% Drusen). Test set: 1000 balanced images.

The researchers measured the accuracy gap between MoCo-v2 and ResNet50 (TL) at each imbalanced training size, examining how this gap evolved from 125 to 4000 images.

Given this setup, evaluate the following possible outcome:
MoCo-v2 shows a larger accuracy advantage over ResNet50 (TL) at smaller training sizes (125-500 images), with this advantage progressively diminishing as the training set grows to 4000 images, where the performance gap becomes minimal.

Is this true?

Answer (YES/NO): YES